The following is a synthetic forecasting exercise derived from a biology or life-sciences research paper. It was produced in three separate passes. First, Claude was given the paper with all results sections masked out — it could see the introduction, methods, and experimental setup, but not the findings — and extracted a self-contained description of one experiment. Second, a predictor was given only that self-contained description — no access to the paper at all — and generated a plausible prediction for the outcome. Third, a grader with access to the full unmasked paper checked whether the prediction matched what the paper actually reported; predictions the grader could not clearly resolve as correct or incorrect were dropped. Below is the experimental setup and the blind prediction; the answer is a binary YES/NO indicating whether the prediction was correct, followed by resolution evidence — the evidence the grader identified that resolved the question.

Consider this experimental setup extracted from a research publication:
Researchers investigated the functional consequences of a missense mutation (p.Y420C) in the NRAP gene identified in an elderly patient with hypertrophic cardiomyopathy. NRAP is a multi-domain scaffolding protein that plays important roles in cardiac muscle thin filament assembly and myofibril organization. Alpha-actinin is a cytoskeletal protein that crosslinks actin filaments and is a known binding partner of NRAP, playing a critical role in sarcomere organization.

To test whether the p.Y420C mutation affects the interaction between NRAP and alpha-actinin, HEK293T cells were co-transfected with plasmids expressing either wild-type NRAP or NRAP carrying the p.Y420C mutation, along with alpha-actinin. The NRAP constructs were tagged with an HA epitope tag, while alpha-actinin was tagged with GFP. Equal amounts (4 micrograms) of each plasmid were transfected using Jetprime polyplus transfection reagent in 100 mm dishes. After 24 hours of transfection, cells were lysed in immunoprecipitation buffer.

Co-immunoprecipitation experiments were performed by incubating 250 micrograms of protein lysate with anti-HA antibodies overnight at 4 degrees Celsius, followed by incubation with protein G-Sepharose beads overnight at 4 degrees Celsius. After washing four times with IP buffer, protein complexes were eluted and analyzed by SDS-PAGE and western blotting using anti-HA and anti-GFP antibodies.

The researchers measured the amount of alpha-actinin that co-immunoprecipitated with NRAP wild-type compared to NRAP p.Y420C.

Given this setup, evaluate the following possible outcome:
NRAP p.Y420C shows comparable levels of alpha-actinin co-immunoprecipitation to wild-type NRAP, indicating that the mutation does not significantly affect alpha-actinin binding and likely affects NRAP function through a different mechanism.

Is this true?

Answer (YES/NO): NO